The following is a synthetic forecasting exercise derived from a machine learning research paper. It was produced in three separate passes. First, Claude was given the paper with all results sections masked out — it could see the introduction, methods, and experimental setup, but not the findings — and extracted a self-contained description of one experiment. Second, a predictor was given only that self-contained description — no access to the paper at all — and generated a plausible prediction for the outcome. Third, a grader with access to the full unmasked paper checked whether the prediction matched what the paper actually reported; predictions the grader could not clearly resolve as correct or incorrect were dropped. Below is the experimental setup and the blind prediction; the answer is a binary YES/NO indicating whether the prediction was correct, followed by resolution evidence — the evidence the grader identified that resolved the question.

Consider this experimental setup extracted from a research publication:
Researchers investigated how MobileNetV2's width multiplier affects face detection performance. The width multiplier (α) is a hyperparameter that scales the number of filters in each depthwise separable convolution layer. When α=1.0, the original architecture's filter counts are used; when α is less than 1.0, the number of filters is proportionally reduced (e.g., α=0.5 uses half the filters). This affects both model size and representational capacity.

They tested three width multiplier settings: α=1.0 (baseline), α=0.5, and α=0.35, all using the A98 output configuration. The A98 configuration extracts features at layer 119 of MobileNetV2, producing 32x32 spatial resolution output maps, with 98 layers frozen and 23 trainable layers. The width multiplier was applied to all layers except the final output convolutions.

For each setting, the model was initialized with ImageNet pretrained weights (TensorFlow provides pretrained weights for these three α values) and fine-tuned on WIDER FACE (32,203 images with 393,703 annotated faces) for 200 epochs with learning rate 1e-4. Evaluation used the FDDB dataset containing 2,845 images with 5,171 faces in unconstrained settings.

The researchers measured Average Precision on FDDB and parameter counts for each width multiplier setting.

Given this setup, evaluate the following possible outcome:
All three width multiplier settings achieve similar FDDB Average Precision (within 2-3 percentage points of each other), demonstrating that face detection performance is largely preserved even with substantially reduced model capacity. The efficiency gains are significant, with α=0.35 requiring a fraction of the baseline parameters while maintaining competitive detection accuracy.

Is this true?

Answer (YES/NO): NO